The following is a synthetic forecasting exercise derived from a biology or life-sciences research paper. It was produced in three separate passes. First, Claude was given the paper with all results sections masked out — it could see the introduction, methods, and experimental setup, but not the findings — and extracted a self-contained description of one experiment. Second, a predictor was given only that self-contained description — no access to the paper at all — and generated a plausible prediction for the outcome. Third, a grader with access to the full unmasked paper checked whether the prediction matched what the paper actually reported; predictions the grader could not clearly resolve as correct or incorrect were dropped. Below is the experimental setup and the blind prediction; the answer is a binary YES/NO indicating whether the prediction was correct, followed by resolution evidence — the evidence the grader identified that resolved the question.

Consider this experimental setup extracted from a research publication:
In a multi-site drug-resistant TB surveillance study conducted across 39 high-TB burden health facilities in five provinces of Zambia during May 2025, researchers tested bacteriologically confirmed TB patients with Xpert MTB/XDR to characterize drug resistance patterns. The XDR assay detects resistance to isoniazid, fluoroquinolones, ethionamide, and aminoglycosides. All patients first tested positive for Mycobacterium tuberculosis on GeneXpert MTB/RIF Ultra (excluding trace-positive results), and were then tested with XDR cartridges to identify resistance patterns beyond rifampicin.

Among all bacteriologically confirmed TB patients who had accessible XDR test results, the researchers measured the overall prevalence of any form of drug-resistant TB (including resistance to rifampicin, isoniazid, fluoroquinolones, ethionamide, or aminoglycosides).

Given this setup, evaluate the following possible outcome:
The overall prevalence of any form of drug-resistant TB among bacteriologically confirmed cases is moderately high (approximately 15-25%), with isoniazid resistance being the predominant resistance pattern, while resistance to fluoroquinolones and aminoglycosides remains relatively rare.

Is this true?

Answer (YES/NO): NO